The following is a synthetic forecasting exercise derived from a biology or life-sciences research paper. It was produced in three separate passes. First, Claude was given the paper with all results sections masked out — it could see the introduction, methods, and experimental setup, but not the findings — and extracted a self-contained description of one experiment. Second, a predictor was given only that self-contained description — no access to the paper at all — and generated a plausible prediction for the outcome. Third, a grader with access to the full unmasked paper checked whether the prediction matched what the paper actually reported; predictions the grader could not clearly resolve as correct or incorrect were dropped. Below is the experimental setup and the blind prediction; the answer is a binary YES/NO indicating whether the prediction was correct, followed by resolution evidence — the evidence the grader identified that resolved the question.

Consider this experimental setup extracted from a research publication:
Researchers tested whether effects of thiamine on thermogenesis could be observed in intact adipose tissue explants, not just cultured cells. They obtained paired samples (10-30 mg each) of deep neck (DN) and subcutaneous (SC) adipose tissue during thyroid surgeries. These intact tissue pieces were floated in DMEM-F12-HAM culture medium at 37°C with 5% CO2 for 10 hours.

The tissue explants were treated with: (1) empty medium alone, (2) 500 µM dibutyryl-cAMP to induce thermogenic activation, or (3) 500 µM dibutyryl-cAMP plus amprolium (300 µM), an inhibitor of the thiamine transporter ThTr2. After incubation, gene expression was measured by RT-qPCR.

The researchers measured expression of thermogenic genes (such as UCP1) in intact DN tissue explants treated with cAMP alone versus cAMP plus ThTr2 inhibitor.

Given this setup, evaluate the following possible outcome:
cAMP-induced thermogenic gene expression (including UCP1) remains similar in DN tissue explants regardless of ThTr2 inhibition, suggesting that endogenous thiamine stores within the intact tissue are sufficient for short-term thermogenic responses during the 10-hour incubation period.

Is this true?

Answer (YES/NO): NO